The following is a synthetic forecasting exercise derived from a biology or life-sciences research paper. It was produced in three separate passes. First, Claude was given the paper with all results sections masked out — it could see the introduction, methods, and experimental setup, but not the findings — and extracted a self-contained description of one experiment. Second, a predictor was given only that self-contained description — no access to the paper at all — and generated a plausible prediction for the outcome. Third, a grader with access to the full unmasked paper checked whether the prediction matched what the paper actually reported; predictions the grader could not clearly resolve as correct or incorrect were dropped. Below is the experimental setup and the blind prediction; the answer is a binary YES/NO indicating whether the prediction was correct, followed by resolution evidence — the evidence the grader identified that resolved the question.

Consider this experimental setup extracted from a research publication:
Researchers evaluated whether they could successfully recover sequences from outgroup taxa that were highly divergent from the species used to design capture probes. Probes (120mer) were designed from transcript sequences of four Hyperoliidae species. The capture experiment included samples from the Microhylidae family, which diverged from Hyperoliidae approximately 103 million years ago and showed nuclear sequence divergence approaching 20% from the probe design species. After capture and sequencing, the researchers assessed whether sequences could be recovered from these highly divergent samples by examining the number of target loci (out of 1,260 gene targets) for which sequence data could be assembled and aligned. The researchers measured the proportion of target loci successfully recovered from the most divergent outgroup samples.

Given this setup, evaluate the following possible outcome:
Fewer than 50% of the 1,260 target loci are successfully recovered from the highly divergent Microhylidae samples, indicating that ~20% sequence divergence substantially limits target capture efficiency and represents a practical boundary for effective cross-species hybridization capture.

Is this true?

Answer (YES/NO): YES